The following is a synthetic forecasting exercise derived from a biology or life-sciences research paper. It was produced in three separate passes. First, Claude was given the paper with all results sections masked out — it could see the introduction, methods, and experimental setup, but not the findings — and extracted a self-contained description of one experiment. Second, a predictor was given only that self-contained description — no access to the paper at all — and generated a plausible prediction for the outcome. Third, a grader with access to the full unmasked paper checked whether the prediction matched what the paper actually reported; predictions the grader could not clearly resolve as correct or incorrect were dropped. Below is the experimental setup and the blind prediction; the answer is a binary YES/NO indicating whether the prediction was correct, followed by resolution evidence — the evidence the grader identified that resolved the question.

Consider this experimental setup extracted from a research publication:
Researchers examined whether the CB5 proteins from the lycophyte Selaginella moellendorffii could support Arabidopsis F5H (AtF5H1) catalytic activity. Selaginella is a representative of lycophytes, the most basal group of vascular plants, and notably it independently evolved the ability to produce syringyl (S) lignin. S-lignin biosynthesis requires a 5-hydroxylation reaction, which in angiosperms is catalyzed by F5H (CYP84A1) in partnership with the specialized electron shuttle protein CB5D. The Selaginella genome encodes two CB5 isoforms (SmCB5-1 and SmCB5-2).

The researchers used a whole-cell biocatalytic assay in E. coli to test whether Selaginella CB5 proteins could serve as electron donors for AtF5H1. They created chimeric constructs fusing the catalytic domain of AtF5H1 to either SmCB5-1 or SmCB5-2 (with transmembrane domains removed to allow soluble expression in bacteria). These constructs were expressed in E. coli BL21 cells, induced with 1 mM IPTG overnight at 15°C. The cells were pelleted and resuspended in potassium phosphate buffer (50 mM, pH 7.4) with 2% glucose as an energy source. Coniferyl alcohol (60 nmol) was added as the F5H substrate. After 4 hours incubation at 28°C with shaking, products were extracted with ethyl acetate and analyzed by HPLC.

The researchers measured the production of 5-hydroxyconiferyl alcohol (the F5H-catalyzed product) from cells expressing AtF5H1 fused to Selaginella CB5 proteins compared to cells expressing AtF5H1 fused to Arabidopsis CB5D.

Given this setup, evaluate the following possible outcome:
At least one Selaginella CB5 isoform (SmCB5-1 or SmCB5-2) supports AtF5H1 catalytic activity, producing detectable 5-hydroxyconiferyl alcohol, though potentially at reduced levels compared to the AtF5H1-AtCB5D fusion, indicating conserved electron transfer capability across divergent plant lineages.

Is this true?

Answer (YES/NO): NO